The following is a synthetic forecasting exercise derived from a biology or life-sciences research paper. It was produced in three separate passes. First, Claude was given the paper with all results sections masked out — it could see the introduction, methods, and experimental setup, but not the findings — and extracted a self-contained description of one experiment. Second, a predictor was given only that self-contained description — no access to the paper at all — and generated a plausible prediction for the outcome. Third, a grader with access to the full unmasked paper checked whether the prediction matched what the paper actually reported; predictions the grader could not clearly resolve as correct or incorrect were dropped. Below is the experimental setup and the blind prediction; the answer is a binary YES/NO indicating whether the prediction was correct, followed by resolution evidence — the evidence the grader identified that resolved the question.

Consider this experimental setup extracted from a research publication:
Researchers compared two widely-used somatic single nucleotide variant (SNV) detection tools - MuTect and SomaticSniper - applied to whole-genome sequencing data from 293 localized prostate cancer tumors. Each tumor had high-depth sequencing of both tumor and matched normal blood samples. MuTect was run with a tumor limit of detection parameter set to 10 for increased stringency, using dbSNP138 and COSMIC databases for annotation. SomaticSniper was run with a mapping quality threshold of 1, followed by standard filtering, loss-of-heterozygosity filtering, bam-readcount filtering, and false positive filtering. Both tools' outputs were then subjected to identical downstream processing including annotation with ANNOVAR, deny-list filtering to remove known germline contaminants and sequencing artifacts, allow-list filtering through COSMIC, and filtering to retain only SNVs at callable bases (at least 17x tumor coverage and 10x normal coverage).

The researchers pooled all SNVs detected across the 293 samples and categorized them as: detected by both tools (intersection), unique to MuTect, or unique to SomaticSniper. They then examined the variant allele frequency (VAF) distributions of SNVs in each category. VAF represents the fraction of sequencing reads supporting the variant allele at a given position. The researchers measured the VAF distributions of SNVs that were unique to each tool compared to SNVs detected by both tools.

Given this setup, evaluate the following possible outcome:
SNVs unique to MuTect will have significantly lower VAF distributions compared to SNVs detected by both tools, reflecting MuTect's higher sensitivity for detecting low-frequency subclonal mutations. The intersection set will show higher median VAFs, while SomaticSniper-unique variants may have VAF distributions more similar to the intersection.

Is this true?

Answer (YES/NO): YES